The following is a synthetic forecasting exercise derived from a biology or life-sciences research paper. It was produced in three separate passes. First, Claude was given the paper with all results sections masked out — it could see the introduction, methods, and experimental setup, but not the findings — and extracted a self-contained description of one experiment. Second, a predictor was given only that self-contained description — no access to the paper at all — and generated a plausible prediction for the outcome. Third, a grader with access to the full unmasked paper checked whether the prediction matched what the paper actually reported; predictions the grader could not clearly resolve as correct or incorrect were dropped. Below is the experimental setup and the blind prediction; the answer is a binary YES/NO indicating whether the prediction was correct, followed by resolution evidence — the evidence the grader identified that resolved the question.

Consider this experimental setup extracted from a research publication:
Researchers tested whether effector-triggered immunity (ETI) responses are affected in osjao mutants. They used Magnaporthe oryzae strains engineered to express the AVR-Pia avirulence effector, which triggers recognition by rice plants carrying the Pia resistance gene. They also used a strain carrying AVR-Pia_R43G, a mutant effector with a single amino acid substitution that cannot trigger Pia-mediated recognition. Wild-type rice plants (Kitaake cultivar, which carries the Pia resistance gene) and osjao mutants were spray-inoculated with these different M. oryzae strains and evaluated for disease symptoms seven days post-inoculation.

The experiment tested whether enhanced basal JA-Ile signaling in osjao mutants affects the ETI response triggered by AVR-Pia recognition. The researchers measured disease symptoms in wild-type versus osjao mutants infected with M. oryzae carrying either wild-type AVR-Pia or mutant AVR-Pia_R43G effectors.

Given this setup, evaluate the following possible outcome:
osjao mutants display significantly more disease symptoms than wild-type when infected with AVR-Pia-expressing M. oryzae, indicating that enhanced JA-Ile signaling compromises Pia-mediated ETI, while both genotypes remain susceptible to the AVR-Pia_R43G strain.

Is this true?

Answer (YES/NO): NO